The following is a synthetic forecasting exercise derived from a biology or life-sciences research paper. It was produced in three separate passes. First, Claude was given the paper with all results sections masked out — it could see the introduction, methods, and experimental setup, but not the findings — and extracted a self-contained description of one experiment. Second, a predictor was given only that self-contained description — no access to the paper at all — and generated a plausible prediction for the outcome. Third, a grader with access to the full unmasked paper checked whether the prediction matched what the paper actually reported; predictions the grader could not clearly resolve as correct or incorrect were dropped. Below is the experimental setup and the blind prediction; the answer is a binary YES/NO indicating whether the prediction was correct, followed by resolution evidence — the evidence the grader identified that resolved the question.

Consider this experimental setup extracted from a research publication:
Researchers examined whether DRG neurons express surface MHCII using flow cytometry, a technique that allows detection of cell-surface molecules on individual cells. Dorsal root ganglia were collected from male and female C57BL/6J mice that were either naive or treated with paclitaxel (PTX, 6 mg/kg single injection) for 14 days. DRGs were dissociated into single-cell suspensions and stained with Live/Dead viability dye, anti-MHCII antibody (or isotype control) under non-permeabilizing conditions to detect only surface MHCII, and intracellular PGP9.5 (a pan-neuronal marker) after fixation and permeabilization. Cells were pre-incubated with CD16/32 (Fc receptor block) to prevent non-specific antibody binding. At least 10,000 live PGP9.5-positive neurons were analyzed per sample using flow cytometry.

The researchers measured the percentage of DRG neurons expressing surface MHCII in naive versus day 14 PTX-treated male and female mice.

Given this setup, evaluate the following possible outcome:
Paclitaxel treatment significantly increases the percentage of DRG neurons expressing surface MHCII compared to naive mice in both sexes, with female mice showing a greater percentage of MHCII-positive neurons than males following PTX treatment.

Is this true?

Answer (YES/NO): NO